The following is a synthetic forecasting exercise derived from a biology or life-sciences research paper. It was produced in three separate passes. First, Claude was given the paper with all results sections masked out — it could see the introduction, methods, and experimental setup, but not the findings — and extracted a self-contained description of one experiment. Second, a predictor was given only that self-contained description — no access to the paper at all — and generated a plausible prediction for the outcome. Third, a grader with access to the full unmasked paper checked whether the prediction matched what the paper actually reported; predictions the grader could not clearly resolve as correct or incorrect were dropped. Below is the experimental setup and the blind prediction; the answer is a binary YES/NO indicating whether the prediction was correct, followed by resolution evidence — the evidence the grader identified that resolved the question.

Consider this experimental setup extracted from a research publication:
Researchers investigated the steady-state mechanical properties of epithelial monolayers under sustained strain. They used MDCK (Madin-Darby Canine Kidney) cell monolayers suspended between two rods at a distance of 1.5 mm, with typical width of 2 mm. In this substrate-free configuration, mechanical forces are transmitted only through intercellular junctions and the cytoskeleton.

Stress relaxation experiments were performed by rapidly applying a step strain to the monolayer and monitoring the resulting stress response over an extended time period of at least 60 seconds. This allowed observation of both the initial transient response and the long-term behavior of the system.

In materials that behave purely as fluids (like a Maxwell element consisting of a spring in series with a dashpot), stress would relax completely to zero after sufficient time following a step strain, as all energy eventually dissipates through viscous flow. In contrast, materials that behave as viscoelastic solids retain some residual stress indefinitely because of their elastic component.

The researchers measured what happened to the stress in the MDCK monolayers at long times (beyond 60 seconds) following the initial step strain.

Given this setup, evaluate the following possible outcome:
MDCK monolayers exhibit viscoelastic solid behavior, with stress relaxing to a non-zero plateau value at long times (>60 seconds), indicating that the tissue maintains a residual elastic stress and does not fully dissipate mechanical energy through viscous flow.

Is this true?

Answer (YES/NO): YES